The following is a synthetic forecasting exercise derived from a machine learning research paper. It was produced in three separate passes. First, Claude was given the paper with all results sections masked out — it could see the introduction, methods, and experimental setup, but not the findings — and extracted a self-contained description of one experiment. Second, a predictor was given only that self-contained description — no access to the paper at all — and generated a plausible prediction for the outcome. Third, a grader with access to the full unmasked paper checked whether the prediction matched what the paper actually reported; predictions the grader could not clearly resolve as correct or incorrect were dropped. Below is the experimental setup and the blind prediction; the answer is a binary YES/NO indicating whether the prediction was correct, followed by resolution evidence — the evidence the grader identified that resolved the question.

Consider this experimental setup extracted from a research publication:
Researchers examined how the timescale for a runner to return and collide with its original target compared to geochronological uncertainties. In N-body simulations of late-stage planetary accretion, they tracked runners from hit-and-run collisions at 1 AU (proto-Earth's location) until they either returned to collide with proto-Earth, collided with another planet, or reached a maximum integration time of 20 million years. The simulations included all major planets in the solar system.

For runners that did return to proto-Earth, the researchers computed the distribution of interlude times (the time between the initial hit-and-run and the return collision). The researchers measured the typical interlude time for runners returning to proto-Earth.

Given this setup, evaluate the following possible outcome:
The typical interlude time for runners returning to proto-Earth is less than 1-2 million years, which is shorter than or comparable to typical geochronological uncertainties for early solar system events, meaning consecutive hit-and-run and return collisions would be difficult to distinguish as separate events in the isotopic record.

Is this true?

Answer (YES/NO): YES